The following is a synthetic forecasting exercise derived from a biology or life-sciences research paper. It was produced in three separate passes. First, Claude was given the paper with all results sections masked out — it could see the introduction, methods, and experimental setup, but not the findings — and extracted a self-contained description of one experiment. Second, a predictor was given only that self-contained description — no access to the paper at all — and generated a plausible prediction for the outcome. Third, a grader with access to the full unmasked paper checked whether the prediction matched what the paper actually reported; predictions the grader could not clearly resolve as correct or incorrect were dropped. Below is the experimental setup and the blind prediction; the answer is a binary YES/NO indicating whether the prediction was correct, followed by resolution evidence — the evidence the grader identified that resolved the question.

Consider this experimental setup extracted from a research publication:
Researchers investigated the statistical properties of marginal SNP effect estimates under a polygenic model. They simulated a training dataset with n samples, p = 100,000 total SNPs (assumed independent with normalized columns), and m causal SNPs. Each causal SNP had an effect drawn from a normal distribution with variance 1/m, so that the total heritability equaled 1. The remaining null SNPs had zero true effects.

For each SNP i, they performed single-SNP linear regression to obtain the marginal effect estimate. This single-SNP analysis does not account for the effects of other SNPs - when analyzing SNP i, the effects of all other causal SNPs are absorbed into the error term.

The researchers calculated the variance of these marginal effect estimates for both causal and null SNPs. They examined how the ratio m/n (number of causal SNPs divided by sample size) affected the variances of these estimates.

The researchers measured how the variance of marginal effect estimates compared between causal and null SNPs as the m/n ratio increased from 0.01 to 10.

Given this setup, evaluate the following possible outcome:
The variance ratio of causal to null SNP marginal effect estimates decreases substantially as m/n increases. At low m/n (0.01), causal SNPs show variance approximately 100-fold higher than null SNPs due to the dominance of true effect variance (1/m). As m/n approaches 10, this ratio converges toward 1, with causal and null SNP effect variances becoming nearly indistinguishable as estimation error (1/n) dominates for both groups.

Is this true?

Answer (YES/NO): NO